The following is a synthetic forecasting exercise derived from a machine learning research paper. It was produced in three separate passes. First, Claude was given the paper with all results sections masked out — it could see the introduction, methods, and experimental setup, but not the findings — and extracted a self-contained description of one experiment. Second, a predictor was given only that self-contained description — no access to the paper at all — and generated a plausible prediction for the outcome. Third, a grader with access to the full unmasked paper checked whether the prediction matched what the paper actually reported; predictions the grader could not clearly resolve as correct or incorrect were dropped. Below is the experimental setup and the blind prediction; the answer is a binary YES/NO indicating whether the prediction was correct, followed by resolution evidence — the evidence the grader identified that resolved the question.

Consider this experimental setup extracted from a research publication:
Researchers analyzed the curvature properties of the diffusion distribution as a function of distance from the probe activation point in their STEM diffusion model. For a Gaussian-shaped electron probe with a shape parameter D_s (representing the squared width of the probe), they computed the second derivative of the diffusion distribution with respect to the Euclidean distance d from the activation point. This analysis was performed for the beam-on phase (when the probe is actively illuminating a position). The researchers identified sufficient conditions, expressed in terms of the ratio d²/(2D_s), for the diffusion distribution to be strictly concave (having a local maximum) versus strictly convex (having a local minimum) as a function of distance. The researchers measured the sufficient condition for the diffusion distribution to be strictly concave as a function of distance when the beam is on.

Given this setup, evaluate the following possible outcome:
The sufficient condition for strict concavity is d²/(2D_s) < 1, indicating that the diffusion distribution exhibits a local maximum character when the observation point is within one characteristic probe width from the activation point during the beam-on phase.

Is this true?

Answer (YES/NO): NO